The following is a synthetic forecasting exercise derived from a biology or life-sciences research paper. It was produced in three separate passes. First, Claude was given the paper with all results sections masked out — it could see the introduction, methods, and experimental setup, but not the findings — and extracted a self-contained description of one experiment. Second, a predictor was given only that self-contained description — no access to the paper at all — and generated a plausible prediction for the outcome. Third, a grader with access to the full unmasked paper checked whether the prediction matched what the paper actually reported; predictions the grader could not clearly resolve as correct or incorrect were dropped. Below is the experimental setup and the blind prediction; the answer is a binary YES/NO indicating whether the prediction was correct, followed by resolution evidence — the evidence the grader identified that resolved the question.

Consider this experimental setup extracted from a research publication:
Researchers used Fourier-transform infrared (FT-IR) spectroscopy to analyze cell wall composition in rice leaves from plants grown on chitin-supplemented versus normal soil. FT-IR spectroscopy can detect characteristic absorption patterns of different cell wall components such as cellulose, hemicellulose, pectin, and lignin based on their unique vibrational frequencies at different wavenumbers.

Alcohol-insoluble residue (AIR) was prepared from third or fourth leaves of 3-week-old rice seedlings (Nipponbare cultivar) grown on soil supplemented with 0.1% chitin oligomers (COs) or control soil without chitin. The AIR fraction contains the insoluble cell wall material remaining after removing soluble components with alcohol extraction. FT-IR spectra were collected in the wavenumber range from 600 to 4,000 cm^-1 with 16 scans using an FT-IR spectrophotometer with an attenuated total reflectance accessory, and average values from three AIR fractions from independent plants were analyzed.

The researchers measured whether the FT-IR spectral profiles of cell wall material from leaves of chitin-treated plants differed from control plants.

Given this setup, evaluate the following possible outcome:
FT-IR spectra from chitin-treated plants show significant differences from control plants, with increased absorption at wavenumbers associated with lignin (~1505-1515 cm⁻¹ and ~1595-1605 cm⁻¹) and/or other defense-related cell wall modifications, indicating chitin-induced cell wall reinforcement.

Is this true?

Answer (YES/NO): NO